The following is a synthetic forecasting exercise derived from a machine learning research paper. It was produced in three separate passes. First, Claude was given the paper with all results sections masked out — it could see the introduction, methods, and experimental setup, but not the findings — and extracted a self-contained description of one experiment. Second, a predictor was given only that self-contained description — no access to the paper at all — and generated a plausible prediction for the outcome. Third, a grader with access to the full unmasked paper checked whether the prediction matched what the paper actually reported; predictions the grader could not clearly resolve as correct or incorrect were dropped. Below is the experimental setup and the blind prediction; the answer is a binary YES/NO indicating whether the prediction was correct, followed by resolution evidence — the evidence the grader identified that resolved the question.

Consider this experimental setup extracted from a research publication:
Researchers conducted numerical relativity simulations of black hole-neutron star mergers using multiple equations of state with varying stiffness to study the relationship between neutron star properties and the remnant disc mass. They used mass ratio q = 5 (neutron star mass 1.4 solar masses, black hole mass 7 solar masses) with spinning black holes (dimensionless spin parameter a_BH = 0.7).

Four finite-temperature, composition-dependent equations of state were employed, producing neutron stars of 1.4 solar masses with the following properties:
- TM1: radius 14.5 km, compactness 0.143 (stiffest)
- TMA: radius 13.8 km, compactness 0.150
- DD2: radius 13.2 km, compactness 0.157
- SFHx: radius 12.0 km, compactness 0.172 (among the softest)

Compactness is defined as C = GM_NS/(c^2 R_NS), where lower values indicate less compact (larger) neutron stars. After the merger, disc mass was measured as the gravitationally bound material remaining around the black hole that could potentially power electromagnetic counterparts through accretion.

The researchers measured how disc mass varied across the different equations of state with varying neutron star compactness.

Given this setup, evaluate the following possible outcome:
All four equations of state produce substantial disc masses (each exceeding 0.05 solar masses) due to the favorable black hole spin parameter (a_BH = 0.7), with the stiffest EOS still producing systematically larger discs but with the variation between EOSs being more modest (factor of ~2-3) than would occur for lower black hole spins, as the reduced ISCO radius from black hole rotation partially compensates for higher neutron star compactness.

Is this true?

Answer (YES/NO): NO